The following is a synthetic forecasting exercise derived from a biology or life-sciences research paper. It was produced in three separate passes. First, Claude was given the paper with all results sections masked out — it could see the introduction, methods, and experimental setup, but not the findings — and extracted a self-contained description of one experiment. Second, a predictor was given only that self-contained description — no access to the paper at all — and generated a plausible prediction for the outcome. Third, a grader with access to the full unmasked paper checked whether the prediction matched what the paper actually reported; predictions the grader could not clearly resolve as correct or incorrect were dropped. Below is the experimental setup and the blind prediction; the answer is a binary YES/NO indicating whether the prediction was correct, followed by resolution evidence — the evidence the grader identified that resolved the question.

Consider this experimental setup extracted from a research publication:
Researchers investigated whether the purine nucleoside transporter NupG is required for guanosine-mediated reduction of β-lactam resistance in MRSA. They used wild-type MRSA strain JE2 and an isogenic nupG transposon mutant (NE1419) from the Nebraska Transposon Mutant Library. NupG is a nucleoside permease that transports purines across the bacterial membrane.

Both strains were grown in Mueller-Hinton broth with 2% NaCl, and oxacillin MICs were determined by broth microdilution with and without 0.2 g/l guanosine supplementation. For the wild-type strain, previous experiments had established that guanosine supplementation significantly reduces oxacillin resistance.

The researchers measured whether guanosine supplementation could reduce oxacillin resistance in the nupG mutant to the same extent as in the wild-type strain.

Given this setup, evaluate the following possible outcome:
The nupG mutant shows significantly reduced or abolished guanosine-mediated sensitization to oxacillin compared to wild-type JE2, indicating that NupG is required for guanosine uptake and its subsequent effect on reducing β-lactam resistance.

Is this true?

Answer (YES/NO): YES